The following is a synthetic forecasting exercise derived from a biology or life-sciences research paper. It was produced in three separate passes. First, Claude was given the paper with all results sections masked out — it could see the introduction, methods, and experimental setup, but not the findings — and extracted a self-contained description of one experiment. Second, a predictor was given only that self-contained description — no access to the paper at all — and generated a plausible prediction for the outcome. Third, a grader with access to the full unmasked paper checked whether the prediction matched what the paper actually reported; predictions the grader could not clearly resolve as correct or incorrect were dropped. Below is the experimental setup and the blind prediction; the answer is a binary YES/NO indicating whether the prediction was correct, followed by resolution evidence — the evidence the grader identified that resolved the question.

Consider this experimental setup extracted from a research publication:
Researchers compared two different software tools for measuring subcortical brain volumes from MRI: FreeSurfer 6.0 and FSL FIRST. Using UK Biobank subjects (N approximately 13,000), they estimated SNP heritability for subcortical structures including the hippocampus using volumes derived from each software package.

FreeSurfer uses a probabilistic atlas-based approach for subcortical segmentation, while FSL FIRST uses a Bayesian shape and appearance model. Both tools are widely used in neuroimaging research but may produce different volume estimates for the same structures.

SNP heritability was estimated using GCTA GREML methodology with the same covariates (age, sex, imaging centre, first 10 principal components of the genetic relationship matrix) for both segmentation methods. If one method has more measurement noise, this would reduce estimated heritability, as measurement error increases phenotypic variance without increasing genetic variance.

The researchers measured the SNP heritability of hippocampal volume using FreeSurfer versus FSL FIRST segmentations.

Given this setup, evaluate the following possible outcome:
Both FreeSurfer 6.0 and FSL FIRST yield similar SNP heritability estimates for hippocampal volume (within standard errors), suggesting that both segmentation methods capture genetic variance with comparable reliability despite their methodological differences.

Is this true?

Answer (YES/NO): YES